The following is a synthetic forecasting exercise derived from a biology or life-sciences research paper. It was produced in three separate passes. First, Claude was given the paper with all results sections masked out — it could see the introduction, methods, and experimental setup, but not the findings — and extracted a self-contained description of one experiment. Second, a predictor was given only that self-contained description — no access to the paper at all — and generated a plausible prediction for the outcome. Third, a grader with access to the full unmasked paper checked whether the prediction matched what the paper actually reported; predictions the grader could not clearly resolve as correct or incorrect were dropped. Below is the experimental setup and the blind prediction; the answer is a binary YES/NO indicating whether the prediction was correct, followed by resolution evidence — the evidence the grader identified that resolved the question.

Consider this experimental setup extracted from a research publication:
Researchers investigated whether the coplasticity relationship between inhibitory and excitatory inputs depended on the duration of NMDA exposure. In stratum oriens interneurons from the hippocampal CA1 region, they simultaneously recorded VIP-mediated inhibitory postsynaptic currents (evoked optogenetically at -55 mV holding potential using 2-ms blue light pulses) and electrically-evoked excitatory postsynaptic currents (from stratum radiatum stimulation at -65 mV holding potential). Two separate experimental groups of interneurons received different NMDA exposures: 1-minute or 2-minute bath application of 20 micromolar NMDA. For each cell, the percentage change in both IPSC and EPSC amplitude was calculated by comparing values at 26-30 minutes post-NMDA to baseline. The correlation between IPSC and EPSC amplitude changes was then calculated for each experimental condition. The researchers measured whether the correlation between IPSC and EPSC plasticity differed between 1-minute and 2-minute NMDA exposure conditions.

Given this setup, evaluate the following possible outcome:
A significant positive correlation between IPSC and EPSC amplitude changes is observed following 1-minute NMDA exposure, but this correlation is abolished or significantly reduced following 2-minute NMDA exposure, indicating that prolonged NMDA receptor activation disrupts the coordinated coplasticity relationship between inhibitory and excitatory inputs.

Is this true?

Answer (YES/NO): NO